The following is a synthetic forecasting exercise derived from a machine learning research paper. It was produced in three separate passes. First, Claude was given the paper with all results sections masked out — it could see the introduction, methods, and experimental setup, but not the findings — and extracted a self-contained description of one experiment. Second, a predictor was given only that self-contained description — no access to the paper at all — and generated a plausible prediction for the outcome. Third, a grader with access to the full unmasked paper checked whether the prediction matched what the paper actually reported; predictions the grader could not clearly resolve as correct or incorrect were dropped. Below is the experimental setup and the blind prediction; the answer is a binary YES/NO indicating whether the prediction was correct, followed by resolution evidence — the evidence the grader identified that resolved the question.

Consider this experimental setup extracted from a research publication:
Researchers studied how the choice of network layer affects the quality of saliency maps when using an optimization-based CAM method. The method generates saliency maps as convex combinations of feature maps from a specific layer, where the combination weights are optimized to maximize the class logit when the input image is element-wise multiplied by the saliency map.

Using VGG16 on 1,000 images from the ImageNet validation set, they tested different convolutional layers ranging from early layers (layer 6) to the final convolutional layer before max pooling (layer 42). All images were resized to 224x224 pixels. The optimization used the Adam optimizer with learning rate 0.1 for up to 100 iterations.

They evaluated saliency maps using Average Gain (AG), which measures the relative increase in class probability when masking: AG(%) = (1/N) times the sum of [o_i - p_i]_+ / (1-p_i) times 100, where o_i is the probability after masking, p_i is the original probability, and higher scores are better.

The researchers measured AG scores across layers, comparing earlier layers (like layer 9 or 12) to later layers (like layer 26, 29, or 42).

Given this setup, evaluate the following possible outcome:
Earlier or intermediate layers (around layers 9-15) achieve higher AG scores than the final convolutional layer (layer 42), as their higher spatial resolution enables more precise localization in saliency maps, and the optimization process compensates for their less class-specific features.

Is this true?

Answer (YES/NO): NO